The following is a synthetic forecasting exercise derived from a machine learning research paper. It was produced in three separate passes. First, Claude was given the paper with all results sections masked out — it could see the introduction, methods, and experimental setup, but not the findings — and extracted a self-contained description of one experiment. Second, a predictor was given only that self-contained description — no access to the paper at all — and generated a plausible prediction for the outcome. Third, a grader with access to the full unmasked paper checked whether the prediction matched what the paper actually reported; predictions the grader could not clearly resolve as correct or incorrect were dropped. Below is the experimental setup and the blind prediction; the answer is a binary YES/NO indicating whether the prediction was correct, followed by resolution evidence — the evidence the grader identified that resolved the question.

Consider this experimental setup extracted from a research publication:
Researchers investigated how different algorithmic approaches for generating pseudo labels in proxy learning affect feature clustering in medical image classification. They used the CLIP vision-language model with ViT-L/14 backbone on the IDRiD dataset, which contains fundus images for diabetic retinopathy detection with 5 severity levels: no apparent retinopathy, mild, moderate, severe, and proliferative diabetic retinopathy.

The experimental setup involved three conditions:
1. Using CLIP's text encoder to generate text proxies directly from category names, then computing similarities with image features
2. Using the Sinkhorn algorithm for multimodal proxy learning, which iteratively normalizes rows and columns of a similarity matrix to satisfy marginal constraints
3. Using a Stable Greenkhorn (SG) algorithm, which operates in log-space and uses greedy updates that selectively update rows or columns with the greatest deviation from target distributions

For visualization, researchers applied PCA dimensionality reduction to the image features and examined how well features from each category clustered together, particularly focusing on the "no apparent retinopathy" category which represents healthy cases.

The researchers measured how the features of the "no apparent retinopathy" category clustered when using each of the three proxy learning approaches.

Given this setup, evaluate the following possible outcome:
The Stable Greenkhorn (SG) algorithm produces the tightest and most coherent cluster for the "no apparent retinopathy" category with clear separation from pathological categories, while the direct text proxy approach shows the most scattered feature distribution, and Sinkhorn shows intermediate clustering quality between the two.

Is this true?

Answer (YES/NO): YES